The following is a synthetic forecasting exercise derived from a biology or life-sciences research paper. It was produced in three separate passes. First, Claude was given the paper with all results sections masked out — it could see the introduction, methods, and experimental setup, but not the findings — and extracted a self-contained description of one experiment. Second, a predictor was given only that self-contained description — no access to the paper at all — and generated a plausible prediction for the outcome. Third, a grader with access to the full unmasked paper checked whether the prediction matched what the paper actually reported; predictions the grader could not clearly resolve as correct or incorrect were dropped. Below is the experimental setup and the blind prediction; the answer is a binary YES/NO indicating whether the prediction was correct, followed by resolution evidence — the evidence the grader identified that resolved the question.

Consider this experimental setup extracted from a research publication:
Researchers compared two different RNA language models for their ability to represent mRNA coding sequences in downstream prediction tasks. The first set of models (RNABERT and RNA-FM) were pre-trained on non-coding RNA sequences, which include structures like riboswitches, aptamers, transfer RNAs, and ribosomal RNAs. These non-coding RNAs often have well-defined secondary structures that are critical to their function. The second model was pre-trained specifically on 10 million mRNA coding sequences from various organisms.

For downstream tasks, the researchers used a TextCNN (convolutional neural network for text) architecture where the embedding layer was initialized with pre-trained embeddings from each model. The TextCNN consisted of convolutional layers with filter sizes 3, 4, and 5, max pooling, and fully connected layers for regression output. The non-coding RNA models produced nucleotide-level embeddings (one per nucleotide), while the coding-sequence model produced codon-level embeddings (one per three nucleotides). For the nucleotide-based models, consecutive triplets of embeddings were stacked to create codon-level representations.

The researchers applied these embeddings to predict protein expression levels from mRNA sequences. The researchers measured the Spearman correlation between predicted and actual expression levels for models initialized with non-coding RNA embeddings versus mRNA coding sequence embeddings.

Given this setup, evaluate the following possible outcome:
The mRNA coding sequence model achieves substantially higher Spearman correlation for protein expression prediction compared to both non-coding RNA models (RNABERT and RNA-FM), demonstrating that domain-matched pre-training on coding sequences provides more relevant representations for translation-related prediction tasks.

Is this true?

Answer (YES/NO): YES